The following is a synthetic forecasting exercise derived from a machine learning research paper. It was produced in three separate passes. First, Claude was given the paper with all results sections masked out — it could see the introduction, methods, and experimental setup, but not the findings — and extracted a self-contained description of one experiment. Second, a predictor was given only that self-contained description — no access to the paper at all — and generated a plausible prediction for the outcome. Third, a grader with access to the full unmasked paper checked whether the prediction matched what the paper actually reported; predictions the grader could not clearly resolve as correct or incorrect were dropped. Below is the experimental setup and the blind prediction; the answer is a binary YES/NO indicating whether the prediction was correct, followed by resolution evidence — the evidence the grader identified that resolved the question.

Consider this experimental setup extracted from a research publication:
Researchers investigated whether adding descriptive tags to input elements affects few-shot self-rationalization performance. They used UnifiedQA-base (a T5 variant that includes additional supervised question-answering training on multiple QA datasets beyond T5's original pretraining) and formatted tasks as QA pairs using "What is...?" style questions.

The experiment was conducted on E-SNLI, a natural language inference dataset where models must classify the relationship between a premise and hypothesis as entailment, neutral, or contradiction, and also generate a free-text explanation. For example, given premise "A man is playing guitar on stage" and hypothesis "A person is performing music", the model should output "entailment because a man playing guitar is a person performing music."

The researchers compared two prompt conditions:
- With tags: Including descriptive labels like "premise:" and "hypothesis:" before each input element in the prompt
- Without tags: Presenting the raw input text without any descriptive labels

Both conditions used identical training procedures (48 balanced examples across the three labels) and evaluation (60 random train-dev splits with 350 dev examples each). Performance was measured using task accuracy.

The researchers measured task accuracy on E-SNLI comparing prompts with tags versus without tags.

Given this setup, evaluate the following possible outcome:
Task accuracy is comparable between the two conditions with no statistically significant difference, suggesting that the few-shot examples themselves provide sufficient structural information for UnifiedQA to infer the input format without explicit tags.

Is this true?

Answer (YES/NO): NO